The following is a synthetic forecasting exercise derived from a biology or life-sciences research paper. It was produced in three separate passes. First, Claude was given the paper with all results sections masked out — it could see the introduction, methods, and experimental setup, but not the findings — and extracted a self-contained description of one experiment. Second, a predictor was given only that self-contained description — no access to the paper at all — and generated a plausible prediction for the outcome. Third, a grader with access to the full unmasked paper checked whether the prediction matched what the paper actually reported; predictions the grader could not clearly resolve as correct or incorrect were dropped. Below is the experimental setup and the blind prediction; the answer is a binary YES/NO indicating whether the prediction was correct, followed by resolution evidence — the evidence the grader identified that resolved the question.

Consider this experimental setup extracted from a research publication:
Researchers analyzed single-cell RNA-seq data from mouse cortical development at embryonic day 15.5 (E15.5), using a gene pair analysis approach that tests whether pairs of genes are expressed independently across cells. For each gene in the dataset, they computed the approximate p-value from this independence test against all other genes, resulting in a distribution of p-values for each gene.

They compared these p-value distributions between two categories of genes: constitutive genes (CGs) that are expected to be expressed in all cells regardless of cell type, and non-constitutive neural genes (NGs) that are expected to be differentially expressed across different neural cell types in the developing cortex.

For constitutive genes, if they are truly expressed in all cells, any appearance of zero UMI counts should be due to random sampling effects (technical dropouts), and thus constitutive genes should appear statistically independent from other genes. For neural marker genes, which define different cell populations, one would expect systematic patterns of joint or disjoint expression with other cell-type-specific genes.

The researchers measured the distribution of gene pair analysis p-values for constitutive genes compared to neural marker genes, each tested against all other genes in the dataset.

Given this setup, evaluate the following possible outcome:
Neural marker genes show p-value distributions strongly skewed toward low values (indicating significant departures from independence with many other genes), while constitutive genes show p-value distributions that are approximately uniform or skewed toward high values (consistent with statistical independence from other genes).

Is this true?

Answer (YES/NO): YES